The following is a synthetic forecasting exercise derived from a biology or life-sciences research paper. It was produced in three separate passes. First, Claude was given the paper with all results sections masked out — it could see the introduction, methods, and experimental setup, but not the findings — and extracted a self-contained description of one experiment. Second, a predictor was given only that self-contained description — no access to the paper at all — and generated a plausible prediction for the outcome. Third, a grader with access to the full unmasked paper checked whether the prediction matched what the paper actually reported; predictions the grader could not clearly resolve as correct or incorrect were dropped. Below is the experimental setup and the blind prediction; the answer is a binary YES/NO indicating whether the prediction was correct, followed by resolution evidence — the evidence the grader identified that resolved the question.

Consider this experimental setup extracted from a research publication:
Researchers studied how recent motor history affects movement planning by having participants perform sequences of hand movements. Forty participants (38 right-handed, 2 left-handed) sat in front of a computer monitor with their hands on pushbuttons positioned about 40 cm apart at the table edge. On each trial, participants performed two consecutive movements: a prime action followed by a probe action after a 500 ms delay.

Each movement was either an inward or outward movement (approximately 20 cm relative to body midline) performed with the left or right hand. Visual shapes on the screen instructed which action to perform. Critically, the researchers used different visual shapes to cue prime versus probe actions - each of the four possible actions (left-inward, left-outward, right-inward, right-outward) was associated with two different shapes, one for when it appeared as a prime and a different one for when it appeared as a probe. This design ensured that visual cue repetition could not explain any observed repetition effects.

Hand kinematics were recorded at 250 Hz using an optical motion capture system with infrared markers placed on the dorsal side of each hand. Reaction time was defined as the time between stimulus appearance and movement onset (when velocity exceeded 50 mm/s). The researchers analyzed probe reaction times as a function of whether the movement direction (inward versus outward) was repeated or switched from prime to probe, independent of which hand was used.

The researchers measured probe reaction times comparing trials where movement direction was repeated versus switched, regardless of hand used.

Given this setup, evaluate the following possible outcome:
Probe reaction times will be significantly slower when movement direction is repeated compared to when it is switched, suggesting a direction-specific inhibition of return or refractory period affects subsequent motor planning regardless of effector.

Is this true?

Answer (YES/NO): NO